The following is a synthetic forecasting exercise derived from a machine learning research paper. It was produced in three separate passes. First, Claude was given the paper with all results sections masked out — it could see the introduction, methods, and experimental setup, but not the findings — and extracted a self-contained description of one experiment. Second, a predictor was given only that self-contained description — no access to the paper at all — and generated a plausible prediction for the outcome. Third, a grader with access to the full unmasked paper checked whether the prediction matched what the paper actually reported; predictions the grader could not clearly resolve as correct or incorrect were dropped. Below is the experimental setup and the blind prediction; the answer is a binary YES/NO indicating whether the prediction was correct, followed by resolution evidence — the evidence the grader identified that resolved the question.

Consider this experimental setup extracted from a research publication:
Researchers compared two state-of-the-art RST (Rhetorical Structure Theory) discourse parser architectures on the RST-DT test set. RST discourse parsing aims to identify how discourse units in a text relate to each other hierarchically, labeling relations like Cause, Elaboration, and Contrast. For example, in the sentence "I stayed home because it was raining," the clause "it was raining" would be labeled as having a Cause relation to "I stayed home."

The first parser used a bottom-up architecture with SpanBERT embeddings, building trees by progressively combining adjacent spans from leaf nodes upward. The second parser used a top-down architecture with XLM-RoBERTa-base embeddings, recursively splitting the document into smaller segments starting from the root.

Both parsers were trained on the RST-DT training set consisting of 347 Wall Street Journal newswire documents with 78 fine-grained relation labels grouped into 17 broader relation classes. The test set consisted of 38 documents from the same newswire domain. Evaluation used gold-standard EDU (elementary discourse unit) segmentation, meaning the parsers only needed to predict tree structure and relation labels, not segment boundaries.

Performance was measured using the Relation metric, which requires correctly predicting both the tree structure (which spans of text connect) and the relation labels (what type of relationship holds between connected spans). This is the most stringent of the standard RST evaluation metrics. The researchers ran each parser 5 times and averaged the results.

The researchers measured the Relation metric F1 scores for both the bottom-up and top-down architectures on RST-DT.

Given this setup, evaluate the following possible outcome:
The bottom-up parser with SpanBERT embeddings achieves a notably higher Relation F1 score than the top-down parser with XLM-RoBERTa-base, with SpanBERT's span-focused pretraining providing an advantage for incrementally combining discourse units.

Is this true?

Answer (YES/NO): NO